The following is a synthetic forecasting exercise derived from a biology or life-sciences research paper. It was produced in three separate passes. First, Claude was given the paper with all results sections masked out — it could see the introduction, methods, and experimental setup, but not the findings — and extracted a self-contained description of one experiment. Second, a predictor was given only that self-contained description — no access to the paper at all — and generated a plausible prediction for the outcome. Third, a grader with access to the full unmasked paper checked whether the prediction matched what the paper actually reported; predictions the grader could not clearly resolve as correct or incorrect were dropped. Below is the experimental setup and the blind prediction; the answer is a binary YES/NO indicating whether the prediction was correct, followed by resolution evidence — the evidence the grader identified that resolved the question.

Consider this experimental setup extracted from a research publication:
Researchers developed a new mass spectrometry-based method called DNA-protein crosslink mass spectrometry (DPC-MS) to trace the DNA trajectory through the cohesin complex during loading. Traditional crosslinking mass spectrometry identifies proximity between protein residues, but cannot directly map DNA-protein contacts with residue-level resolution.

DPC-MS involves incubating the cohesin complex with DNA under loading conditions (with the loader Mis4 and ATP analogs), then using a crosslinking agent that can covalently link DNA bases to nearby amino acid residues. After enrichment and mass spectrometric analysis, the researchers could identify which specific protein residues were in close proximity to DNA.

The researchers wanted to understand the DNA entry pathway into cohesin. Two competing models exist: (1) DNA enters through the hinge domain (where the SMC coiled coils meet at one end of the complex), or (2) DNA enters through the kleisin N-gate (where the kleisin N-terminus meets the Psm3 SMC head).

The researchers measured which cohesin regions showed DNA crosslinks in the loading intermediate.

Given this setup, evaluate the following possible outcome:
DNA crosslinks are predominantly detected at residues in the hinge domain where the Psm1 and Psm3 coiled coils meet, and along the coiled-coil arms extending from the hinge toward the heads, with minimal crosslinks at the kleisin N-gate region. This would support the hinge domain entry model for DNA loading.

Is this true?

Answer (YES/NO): NO